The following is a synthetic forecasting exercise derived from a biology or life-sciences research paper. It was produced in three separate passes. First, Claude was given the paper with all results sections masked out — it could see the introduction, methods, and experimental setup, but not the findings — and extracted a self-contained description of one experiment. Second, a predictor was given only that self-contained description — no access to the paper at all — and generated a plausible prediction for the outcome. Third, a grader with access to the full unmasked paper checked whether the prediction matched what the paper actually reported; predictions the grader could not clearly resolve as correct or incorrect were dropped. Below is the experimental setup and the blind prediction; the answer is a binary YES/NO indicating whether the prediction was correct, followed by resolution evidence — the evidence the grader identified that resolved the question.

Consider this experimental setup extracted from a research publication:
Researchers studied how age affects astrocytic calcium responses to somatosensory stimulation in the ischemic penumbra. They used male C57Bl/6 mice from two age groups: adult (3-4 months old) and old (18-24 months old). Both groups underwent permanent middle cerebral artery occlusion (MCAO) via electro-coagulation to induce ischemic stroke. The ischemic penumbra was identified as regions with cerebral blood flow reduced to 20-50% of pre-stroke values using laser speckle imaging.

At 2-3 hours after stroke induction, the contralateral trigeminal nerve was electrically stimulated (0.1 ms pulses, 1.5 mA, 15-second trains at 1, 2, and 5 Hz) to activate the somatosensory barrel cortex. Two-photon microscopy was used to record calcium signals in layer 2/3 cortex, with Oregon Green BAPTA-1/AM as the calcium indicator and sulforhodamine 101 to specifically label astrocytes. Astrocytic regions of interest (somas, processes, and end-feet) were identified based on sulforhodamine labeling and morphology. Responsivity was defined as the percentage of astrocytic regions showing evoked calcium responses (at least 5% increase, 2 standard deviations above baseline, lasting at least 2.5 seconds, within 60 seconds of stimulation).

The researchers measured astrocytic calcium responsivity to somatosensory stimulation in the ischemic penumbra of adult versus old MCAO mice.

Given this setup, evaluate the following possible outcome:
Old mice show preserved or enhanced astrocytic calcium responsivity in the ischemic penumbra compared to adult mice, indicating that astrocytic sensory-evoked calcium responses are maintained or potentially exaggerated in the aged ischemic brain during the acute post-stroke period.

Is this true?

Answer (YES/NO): YES